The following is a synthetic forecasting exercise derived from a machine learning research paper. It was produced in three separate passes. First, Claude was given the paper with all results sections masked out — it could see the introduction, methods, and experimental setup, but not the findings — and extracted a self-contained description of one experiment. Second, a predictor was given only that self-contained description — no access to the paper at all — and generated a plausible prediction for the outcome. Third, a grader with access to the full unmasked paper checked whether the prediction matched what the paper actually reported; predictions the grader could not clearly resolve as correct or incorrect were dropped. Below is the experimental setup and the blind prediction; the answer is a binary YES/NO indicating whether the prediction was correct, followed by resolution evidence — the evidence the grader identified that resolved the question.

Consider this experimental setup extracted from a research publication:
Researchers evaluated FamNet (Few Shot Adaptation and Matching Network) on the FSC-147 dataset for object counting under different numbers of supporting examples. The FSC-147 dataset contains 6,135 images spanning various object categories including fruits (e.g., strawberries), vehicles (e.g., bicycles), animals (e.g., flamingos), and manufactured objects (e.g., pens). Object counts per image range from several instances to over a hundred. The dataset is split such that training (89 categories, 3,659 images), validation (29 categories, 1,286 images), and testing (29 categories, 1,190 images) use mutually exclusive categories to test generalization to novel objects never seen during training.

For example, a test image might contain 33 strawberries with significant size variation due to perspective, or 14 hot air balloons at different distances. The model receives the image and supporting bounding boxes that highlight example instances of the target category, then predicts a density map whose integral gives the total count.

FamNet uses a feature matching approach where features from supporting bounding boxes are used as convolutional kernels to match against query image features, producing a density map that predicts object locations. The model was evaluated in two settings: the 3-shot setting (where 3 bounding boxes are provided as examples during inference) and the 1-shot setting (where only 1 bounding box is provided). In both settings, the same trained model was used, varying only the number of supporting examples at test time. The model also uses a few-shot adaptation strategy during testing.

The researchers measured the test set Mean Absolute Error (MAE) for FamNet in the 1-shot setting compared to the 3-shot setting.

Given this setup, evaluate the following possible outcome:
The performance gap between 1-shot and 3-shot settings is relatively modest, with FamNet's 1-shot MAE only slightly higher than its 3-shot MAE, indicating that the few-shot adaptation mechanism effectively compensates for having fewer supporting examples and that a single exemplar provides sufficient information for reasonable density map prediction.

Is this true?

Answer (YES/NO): NO